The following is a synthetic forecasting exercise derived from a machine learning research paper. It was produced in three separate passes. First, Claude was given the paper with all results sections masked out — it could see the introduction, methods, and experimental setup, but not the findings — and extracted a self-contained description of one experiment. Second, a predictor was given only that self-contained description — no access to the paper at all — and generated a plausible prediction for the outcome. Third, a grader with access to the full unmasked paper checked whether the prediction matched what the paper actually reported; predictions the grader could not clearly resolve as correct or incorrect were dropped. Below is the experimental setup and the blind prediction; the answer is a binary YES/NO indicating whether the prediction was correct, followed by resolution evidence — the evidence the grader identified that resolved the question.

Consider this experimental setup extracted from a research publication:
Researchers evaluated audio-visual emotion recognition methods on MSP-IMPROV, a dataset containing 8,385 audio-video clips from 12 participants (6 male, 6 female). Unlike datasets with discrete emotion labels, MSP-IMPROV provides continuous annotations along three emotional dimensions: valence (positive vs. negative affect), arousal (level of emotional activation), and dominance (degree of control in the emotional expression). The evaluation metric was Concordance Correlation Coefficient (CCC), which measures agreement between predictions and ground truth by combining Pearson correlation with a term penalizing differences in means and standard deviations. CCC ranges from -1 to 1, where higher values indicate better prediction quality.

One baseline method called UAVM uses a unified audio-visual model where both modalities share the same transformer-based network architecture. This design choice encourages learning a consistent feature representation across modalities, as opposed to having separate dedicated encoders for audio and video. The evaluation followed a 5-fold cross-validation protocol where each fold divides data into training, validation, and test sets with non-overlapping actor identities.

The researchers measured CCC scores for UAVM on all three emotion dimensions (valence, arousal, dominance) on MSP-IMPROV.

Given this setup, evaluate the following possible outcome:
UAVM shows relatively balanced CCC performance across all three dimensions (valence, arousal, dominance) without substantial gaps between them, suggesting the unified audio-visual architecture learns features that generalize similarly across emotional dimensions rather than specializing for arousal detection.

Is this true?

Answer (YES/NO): NO